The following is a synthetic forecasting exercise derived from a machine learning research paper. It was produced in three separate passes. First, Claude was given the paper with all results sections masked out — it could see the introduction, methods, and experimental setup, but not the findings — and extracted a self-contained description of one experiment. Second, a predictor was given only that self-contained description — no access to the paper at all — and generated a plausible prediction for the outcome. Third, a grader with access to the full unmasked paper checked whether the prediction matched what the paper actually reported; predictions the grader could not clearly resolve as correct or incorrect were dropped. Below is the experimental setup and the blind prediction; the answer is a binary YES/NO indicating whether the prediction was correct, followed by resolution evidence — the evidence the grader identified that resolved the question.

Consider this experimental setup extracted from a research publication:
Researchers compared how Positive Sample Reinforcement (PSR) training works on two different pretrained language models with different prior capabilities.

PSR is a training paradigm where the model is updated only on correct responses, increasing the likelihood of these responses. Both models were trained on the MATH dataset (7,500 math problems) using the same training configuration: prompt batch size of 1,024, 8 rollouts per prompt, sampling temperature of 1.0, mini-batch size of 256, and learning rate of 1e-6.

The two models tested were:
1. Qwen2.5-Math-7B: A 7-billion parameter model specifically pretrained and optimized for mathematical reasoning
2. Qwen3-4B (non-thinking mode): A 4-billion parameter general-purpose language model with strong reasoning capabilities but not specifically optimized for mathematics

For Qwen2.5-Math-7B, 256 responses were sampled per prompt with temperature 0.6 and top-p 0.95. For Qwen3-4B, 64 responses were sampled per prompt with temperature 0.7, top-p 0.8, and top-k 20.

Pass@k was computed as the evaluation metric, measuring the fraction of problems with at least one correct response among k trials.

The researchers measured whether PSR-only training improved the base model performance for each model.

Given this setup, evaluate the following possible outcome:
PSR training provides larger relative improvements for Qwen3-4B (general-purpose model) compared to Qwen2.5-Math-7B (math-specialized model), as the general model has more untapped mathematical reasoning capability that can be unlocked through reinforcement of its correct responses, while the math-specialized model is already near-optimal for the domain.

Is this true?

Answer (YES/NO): NO